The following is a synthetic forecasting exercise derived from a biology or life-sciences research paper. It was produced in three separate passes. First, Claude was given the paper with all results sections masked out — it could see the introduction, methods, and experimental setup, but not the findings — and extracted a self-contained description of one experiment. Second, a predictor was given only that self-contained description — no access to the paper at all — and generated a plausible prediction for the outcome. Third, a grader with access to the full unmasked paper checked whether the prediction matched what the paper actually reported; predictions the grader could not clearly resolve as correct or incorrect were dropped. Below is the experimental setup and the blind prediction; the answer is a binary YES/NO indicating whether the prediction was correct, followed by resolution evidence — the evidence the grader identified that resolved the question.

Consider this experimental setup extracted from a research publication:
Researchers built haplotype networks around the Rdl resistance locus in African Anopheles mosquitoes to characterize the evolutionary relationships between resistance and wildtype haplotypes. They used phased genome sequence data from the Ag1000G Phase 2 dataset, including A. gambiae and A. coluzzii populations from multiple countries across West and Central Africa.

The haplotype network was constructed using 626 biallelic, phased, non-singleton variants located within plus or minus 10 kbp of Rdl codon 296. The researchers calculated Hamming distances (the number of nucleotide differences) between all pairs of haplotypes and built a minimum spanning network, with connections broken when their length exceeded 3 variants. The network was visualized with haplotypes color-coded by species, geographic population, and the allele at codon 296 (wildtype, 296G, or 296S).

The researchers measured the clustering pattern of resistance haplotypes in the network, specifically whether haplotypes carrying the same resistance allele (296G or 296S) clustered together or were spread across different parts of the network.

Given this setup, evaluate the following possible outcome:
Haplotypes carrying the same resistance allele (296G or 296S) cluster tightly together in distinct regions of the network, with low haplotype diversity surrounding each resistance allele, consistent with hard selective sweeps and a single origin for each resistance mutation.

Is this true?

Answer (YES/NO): YES